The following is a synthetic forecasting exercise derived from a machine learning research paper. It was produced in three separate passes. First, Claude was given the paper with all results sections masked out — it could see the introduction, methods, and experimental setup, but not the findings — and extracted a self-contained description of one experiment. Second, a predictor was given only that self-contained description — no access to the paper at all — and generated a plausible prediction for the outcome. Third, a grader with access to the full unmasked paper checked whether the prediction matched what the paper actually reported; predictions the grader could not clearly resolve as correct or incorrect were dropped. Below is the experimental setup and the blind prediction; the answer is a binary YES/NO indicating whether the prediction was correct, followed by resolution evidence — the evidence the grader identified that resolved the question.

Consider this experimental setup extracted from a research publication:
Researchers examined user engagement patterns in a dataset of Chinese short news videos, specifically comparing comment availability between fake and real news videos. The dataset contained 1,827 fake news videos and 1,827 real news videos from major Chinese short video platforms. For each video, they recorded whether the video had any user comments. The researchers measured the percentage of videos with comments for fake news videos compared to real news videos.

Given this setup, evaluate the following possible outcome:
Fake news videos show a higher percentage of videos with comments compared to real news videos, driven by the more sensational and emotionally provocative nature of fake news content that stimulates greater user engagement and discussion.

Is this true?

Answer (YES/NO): NO